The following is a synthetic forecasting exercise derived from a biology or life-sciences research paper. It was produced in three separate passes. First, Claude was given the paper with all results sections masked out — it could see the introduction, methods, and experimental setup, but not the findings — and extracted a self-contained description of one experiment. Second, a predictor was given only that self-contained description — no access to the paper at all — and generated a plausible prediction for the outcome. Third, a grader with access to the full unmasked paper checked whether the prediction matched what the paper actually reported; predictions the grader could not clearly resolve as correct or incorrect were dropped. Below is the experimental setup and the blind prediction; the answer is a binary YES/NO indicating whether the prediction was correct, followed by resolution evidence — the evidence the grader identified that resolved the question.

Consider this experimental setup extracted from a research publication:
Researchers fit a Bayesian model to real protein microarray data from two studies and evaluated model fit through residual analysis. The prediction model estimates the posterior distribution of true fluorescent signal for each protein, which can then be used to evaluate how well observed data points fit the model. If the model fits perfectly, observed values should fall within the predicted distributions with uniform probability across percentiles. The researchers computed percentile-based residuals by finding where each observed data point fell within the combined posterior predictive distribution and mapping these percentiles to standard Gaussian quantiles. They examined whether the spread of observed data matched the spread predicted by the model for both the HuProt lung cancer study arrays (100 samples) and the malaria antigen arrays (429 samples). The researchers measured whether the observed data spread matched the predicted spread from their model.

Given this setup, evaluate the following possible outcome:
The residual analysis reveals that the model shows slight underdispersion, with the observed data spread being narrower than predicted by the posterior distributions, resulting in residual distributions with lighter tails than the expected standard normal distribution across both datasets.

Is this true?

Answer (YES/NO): NO